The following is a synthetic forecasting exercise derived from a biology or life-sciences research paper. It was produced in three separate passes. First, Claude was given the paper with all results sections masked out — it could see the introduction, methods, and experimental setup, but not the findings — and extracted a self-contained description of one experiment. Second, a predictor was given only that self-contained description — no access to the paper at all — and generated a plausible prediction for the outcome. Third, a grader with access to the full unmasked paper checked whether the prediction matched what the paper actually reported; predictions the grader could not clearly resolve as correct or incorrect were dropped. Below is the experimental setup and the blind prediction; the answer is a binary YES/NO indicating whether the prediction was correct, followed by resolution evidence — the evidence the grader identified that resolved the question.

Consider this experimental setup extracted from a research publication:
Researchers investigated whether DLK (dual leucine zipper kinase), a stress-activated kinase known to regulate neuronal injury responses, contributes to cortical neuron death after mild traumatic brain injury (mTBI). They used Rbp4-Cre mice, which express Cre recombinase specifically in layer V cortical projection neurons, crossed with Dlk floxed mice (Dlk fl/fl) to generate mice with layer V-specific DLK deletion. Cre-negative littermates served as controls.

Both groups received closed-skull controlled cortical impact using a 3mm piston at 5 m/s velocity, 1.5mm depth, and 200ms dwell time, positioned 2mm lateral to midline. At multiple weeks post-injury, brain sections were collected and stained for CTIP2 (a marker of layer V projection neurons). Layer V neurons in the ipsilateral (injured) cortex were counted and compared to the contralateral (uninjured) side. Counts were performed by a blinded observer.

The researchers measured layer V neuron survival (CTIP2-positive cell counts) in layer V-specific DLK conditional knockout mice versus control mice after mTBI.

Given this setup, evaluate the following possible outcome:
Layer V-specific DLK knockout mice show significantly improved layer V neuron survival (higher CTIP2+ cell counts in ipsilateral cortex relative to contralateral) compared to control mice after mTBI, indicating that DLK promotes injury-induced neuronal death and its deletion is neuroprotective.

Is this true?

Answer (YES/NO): YES